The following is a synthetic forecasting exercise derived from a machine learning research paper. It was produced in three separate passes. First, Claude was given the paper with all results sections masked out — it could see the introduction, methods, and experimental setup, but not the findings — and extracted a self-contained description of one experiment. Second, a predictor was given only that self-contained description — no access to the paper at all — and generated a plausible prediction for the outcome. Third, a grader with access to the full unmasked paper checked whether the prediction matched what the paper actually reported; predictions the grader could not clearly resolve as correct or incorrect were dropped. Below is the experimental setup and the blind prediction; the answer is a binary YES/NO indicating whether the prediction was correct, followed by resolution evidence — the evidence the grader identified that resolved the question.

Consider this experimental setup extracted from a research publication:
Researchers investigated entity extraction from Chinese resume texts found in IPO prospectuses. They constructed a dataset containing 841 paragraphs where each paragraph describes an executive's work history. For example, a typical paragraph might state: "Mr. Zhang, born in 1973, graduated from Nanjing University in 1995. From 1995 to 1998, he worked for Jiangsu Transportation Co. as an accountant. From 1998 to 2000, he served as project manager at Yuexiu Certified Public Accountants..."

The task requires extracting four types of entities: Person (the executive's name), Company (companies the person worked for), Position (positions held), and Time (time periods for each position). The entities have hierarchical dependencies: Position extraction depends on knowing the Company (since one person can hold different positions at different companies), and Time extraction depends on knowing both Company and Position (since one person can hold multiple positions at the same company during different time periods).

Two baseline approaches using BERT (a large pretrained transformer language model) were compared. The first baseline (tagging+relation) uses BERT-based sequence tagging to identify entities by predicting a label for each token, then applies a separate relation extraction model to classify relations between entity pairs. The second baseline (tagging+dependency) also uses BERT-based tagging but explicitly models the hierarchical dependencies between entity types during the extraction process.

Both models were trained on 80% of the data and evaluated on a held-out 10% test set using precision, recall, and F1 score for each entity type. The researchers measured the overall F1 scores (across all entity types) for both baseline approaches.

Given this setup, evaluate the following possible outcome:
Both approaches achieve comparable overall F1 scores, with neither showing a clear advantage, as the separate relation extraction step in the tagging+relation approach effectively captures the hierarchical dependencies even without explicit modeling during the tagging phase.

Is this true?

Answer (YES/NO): NO